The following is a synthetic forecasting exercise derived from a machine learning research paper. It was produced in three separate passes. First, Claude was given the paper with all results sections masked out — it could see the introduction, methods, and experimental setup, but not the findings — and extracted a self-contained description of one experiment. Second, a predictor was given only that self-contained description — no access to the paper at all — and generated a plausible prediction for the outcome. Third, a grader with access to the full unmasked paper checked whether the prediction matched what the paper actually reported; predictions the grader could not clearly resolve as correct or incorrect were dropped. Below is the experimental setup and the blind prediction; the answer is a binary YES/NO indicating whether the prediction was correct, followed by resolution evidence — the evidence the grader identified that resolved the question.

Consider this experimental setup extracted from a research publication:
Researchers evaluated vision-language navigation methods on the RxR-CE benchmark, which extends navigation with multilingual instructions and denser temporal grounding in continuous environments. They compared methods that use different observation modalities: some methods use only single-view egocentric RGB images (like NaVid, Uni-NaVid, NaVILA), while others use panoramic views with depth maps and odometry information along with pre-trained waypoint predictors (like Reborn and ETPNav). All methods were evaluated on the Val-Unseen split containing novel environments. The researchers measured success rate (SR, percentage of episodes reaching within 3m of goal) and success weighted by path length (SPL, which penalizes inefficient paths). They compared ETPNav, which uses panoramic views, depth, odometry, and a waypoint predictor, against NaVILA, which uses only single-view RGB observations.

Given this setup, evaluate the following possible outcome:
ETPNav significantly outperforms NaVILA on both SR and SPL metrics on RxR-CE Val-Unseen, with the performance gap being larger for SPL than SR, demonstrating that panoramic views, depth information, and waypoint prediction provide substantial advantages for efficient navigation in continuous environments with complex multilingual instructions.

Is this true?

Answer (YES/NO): NO